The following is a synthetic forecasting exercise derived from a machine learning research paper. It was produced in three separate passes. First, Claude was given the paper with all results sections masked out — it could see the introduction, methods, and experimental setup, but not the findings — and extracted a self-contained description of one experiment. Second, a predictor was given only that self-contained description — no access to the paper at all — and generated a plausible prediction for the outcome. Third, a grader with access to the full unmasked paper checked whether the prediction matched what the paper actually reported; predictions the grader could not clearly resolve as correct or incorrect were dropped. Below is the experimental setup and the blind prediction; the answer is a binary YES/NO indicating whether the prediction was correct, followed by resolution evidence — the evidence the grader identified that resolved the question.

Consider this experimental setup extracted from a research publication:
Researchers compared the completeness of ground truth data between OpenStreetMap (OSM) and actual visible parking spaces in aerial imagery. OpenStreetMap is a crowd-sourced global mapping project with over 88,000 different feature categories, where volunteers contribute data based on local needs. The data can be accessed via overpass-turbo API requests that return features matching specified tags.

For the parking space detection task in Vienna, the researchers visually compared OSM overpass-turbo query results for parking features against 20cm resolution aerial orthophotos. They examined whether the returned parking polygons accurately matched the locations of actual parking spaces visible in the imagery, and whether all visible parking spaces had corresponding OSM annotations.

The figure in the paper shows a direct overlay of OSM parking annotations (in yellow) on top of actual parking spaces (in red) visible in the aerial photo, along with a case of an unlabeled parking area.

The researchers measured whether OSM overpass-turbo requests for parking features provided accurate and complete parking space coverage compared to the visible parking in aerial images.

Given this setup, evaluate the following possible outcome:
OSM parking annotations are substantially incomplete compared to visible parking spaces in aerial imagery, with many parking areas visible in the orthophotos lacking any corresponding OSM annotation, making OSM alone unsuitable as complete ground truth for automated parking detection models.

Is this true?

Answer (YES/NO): YES